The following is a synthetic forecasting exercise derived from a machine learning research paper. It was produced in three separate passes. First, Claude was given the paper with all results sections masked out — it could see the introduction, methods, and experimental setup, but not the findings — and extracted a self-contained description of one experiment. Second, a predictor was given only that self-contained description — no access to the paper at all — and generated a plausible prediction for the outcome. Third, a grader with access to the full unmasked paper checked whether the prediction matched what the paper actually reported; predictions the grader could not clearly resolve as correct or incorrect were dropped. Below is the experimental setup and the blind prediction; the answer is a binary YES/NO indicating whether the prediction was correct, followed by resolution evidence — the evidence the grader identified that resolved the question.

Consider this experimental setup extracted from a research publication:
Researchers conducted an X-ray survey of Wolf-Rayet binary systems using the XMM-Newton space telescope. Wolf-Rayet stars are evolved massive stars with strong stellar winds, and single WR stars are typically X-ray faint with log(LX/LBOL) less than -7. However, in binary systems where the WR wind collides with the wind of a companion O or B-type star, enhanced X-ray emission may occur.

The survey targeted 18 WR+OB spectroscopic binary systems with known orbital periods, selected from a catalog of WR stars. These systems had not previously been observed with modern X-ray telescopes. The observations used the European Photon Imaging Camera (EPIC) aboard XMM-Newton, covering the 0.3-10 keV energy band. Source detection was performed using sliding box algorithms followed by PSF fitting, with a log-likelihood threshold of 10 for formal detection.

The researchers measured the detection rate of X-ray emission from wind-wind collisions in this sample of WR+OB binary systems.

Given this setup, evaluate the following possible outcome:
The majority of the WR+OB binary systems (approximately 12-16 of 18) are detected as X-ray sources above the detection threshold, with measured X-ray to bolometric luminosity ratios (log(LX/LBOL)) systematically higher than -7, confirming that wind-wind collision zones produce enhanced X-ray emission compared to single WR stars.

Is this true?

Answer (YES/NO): NO